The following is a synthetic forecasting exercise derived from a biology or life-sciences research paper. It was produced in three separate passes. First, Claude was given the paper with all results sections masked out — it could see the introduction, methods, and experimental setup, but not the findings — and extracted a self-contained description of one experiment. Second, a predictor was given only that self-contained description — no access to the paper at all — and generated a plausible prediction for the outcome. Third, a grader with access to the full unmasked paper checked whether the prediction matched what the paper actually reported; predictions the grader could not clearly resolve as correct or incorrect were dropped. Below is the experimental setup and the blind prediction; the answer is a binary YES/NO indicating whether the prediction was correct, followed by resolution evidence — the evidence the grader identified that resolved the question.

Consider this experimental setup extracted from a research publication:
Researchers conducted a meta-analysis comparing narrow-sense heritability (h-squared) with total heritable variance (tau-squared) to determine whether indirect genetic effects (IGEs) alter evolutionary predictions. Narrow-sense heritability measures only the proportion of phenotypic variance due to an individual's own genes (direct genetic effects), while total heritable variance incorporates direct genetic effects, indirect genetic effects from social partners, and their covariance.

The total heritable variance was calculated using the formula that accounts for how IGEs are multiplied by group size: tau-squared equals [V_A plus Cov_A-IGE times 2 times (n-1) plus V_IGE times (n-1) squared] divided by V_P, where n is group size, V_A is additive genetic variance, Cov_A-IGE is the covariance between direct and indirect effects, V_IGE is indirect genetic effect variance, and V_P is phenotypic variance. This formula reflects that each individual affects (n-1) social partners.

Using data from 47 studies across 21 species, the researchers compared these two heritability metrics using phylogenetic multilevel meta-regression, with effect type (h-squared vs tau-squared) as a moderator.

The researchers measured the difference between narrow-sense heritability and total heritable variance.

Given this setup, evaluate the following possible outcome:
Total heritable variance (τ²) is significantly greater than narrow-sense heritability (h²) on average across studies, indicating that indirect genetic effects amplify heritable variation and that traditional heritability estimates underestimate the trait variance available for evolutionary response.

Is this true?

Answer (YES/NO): YES